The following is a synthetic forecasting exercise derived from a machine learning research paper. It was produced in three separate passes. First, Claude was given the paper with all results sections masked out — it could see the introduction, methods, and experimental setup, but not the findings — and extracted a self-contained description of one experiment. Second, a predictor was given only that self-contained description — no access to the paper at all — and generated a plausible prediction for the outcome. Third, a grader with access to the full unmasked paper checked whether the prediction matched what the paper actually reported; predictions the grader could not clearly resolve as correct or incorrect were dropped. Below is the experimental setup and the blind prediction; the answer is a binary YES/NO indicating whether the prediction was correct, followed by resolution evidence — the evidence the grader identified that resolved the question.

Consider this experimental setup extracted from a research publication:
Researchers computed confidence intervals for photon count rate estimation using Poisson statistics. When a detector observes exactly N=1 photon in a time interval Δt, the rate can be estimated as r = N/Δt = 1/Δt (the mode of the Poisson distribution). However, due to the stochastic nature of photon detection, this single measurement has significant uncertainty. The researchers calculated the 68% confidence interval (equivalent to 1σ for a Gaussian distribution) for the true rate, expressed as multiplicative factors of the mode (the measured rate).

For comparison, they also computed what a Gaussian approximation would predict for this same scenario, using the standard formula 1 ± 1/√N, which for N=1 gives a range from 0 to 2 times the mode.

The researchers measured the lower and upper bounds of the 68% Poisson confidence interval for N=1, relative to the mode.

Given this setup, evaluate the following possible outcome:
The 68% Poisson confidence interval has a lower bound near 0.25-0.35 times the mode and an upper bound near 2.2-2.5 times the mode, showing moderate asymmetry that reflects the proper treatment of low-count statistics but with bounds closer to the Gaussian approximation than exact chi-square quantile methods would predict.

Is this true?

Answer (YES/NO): YES